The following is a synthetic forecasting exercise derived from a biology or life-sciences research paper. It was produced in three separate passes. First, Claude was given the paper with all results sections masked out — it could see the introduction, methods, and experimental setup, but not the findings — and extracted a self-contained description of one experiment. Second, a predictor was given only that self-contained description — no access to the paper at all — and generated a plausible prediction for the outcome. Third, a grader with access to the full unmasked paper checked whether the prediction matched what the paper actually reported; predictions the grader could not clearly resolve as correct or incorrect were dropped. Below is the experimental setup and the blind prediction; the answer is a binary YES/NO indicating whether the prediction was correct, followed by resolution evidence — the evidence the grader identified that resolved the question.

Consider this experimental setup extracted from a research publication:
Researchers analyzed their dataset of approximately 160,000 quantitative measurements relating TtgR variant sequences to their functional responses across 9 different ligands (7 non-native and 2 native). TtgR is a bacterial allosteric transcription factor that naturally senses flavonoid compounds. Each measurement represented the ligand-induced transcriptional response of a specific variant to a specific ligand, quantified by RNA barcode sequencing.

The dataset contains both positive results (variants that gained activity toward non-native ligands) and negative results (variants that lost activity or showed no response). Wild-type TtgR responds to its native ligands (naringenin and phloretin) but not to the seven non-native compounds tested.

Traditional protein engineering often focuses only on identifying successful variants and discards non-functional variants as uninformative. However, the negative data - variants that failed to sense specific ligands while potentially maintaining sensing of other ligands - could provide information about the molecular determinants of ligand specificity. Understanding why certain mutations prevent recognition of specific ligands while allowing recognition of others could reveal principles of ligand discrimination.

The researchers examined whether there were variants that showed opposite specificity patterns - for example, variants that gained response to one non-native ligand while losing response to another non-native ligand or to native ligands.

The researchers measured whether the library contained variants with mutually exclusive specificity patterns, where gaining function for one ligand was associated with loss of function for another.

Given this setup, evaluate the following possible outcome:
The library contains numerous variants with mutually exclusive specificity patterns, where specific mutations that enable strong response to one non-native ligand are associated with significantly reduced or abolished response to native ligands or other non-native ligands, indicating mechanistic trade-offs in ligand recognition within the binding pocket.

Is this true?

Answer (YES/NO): YES